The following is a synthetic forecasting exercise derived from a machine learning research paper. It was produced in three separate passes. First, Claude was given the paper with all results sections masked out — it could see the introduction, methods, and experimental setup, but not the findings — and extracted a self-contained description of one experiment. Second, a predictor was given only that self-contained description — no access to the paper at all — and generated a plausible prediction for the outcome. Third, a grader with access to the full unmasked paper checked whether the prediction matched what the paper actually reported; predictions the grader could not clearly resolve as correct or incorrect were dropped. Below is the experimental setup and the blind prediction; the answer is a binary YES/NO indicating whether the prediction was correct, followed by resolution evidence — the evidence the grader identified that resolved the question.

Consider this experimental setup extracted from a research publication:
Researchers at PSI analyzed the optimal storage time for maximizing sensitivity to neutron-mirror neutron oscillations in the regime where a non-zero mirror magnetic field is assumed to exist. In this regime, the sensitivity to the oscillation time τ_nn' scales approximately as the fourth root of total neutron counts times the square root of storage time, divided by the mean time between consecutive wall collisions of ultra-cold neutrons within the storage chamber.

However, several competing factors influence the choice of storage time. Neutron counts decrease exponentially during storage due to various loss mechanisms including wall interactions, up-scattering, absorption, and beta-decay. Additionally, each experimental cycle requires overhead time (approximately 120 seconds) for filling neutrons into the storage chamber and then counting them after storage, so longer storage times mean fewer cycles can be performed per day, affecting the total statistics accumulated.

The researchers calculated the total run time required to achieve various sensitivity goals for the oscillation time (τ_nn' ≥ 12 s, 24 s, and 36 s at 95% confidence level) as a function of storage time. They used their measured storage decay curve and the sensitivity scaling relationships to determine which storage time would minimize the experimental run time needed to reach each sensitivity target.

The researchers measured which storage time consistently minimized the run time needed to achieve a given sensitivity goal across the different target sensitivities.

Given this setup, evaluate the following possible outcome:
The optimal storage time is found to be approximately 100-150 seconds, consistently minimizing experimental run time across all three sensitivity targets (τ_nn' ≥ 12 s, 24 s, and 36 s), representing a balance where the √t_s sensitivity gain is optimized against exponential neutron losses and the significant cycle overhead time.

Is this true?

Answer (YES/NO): NO